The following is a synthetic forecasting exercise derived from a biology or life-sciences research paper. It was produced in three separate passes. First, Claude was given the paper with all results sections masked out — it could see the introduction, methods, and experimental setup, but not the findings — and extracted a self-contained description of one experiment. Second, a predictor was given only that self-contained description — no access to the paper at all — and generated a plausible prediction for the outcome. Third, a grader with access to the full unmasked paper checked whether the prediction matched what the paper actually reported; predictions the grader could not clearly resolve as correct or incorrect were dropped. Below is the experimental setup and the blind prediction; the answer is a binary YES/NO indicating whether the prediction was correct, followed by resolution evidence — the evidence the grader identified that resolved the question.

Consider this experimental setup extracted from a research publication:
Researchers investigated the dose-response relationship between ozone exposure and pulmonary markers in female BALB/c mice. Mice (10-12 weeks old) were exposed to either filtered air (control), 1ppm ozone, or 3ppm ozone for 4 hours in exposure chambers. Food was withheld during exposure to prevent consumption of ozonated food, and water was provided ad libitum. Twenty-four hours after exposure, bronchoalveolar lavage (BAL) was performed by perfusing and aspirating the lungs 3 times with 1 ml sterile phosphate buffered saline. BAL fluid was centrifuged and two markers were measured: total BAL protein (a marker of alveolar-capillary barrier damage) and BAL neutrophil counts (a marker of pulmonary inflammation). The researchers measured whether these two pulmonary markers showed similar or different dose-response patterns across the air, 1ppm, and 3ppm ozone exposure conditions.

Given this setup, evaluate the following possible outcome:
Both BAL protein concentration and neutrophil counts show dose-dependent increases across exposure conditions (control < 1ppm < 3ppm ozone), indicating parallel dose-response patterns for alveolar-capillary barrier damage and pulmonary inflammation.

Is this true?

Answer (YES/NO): NO